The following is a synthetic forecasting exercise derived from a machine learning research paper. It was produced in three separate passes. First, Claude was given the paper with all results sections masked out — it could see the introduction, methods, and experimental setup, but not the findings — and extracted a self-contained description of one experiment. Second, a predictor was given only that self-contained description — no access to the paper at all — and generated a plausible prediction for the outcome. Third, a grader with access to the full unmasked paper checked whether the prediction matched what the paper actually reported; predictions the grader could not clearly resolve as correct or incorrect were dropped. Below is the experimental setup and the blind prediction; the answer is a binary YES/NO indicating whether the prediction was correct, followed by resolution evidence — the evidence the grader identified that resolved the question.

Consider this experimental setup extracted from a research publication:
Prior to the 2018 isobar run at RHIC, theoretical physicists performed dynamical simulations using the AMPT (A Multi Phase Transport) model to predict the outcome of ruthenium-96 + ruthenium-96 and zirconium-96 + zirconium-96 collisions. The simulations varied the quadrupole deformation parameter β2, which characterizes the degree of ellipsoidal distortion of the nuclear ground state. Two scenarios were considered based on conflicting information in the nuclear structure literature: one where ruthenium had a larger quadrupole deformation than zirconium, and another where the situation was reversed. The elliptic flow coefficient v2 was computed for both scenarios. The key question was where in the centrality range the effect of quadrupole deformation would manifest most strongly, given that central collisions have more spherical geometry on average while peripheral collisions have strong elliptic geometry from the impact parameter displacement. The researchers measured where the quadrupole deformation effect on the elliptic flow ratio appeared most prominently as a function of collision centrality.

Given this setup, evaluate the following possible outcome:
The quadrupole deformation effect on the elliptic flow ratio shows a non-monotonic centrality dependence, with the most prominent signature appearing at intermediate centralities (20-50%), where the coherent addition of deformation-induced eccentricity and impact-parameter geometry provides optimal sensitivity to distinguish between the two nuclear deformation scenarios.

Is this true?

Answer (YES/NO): NO